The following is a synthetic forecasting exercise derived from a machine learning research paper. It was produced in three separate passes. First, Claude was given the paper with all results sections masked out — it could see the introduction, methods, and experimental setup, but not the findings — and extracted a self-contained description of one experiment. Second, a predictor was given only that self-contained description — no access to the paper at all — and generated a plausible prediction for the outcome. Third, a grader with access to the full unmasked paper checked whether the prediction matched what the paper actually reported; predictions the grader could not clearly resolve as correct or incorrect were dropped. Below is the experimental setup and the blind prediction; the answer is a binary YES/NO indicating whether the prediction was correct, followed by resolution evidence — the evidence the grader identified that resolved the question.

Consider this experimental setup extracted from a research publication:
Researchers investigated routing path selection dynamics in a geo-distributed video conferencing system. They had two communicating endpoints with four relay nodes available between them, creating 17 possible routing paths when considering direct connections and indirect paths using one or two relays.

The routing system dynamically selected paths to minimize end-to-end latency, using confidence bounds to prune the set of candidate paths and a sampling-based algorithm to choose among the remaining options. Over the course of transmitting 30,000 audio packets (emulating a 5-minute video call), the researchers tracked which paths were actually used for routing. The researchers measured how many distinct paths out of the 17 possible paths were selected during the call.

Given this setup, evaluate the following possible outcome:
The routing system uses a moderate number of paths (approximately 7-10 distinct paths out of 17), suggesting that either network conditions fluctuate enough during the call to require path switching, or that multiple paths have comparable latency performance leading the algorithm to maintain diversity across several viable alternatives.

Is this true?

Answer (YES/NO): NO